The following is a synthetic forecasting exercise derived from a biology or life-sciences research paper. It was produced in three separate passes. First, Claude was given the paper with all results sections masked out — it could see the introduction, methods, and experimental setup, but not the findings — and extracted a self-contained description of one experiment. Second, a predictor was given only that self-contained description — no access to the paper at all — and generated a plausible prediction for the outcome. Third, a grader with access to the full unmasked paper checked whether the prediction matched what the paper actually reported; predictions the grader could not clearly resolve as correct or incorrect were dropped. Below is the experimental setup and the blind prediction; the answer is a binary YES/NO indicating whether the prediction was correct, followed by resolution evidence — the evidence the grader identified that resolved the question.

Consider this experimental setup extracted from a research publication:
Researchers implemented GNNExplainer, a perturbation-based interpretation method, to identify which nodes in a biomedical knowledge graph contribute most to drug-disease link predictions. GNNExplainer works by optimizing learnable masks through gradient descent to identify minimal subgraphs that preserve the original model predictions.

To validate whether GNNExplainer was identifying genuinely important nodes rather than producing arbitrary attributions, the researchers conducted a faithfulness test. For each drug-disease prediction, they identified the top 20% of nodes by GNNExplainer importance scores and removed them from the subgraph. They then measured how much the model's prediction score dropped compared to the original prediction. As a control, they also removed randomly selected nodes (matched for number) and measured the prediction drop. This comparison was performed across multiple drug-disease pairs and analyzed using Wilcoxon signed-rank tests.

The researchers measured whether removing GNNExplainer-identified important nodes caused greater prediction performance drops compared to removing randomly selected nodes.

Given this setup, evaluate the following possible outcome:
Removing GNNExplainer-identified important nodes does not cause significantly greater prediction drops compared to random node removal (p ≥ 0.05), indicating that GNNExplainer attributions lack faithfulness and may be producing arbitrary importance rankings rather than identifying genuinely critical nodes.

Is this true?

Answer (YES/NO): NO